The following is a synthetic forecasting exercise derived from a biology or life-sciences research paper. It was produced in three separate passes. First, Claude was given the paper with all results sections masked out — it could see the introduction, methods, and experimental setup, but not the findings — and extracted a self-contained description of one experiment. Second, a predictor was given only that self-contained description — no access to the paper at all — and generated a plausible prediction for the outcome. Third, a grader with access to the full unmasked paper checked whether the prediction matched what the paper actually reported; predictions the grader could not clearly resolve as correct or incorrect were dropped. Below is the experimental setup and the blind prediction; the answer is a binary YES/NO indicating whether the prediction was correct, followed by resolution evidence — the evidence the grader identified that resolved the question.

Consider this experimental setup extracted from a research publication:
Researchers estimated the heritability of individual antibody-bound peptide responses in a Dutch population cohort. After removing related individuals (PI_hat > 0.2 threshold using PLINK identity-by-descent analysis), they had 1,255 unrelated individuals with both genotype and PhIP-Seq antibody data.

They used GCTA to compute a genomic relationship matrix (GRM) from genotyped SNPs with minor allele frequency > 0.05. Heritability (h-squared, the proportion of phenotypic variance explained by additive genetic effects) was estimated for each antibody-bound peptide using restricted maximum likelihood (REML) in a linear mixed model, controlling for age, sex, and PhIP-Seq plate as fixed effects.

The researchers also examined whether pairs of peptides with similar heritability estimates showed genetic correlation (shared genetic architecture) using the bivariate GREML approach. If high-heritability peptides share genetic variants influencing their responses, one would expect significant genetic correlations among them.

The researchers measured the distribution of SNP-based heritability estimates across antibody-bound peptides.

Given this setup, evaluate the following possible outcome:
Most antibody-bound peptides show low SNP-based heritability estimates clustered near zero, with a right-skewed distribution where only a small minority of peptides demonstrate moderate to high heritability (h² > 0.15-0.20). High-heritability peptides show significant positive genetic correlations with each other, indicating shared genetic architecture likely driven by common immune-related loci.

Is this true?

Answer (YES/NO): NO